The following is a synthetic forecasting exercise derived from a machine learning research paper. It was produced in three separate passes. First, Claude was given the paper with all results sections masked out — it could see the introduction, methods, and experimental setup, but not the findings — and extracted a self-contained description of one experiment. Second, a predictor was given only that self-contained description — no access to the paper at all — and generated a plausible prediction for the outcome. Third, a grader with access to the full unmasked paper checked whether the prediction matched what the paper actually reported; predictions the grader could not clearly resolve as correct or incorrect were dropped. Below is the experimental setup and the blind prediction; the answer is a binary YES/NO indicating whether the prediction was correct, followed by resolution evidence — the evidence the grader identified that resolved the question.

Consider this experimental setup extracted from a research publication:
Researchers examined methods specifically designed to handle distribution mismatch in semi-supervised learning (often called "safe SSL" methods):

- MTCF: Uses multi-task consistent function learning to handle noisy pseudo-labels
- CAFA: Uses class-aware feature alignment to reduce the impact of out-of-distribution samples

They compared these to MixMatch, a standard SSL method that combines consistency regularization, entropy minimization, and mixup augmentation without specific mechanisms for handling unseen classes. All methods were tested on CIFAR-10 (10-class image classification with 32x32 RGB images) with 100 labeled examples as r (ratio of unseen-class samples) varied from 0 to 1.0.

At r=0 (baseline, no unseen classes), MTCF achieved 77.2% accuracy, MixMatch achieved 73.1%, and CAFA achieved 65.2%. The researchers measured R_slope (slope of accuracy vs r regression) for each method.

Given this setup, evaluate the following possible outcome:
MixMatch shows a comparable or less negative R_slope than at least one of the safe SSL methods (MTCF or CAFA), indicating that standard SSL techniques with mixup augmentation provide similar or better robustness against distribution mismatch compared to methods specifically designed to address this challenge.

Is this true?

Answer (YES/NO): YES